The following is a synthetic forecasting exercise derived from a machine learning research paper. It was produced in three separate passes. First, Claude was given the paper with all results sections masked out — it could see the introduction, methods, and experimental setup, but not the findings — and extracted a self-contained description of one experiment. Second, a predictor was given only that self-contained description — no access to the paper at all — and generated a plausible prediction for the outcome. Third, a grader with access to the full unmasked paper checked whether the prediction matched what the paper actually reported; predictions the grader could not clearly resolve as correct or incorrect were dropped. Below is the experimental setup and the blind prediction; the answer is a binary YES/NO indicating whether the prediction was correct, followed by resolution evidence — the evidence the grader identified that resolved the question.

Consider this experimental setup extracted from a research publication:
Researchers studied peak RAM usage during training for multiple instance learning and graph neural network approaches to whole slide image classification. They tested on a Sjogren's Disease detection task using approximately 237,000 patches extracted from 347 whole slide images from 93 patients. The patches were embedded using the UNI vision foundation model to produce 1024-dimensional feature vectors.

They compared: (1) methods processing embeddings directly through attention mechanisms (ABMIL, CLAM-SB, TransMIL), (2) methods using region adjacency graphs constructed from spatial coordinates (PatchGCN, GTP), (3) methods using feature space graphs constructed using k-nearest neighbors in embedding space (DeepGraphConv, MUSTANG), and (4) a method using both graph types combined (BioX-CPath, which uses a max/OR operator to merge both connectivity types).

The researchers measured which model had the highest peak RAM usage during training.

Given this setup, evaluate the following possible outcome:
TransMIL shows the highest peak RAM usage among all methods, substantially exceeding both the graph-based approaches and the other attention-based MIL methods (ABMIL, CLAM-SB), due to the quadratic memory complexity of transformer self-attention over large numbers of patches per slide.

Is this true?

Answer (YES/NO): NO